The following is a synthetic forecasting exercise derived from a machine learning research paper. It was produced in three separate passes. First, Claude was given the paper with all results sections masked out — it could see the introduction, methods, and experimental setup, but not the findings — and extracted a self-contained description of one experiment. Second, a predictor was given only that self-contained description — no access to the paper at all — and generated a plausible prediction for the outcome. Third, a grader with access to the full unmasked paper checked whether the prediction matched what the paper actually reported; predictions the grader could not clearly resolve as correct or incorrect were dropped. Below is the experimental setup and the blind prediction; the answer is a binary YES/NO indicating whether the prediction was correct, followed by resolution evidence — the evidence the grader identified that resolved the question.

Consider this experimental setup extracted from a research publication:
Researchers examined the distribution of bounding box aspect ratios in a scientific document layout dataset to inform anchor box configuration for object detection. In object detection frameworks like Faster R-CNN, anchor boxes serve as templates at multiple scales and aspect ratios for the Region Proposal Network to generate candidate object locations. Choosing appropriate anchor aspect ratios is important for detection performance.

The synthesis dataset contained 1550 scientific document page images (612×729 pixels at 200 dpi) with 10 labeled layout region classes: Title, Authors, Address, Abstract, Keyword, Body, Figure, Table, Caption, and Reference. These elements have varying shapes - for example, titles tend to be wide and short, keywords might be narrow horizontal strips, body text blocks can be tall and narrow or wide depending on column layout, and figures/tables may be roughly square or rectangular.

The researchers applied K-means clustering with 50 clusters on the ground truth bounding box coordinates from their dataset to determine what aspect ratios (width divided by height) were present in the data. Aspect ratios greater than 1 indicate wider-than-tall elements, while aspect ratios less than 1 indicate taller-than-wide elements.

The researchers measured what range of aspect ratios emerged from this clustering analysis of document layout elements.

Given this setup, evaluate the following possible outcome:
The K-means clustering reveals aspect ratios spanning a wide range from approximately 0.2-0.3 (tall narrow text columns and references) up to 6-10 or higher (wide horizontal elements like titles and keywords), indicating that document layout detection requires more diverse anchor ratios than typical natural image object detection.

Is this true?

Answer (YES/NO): NO